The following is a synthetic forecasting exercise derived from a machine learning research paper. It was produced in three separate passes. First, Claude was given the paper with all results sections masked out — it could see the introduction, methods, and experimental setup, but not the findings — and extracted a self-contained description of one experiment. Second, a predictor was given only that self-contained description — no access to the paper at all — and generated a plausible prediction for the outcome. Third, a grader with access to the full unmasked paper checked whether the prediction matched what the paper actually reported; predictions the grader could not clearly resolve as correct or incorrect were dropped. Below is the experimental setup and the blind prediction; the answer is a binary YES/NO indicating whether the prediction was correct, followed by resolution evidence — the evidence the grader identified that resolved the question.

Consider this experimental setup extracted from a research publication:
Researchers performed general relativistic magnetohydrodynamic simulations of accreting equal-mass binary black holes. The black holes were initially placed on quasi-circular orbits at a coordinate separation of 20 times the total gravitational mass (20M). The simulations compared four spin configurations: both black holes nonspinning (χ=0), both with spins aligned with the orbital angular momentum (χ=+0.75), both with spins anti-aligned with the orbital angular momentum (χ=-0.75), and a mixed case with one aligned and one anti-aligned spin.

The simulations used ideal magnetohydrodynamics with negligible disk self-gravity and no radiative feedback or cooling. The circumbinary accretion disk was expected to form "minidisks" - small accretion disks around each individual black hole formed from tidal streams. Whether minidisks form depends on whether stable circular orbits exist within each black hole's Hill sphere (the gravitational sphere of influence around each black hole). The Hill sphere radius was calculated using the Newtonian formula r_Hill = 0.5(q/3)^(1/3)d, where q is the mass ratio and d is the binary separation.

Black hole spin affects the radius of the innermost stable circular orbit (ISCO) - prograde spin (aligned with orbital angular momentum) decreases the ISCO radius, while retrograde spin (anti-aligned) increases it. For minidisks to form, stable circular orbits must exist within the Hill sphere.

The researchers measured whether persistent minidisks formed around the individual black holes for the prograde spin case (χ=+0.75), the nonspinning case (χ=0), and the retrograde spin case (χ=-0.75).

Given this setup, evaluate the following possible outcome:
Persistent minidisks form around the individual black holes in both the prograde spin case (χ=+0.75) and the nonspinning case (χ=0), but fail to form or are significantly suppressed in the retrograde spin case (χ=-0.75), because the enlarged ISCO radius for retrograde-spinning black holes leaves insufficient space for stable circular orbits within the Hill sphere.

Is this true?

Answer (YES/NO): YES